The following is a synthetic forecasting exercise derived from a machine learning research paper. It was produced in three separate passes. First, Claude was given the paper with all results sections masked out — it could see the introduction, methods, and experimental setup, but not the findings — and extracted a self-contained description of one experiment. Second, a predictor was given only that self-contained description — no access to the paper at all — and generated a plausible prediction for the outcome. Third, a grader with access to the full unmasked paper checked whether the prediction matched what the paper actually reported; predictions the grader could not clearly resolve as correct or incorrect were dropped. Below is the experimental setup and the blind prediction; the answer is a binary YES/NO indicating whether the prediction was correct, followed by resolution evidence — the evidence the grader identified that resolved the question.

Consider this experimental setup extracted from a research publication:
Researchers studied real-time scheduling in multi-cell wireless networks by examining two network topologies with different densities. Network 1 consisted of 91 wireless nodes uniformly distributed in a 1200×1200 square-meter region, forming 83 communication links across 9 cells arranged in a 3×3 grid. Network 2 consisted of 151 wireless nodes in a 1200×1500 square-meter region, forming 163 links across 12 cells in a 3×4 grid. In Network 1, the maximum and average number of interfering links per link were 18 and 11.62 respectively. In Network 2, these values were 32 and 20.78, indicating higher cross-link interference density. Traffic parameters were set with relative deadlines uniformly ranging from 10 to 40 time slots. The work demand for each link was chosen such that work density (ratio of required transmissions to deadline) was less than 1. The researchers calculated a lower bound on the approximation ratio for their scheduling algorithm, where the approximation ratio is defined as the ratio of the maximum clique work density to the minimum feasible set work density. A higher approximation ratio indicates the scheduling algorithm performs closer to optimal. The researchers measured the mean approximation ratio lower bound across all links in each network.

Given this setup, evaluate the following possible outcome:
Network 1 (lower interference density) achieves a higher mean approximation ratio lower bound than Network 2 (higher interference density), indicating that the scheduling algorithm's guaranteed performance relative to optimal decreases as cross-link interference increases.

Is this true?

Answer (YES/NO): YES